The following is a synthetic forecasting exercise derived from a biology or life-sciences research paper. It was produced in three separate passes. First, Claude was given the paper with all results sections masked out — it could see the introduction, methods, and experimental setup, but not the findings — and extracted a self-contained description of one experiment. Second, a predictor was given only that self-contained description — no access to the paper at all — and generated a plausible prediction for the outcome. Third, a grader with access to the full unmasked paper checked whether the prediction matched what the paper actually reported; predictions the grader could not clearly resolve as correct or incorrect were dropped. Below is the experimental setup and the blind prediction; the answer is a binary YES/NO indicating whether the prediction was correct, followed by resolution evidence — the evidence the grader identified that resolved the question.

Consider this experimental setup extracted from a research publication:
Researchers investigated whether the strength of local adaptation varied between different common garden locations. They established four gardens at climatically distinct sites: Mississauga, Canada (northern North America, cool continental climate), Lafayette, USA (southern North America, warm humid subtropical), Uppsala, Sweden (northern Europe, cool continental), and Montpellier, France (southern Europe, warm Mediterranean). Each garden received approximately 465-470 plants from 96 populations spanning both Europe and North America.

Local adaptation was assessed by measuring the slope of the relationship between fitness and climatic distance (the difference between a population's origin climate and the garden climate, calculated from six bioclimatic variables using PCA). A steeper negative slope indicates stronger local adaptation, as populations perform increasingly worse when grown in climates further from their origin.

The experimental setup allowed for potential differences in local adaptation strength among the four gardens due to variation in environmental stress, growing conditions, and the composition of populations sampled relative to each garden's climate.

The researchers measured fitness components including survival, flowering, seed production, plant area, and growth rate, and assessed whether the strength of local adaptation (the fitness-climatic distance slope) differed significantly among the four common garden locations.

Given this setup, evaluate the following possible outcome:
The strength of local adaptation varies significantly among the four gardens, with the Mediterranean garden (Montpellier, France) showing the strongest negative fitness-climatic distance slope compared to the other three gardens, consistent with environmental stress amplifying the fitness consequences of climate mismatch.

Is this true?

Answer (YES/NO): NO